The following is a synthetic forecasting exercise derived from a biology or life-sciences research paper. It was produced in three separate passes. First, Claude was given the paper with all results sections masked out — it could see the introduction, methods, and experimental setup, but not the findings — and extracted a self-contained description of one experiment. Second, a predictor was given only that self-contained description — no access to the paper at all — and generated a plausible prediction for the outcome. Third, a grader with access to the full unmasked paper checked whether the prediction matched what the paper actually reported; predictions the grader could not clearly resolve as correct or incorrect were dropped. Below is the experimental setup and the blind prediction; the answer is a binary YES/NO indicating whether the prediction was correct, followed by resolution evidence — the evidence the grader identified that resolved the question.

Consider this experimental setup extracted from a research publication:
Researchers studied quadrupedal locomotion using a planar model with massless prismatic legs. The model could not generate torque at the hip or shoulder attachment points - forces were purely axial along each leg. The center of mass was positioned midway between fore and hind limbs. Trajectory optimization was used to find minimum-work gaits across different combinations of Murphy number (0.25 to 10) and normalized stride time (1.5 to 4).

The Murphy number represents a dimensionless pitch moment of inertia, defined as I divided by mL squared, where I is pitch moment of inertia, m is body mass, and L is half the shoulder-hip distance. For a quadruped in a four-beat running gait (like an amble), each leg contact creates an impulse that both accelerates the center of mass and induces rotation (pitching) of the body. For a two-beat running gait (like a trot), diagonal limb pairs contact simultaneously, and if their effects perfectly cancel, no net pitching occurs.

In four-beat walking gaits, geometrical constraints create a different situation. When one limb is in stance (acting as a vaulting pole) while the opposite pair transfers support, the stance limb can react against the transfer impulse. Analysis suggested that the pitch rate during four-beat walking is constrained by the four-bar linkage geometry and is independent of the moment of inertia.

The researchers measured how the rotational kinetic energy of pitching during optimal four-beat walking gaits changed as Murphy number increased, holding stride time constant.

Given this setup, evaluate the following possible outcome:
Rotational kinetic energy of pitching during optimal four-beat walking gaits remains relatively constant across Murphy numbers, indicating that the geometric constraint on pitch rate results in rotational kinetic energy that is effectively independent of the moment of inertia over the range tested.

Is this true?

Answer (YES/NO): NO